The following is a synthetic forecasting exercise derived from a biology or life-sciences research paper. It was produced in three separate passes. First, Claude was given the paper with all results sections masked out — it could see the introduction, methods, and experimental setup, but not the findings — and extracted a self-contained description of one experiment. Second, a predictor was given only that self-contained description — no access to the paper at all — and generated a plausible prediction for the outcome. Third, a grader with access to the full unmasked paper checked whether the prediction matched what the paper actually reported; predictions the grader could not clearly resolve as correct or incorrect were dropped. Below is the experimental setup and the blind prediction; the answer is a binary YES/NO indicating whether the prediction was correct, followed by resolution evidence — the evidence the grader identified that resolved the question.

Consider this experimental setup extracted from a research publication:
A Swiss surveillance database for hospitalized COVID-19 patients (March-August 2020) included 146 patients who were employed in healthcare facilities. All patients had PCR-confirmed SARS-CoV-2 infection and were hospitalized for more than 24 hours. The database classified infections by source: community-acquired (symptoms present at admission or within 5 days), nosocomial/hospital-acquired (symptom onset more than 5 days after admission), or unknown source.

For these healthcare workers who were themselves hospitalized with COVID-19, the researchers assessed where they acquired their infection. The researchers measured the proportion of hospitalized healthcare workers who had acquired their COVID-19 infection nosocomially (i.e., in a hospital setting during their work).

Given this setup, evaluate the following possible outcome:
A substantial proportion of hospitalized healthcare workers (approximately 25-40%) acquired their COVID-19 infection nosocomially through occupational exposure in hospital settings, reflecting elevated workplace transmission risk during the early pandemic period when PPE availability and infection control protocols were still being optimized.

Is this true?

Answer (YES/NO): NO